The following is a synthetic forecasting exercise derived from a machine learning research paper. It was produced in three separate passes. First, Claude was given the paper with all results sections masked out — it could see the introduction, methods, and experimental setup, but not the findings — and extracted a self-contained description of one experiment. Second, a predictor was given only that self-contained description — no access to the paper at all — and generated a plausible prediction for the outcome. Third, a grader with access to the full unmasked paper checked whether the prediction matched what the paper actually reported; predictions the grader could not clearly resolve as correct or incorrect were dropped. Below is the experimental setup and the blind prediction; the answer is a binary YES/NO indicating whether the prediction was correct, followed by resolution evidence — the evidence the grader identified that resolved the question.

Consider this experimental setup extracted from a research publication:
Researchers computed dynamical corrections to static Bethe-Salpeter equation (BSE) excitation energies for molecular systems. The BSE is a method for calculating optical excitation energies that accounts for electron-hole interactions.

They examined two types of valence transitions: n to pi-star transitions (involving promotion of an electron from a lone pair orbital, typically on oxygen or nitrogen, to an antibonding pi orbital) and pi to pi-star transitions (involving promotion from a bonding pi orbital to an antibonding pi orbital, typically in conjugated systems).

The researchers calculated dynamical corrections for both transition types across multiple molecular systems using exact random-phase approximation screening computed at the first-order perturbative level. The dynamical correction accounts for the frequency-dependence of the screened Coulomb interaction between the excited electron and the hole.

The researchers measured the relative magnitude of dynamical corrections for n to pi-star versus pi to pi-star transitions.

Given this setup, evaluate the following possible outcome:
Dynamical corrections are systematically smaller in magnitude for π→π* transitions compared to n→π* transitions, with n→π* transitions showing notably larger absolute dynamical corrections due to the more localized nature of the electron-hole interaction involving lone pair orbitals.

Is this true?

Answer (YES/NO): NO